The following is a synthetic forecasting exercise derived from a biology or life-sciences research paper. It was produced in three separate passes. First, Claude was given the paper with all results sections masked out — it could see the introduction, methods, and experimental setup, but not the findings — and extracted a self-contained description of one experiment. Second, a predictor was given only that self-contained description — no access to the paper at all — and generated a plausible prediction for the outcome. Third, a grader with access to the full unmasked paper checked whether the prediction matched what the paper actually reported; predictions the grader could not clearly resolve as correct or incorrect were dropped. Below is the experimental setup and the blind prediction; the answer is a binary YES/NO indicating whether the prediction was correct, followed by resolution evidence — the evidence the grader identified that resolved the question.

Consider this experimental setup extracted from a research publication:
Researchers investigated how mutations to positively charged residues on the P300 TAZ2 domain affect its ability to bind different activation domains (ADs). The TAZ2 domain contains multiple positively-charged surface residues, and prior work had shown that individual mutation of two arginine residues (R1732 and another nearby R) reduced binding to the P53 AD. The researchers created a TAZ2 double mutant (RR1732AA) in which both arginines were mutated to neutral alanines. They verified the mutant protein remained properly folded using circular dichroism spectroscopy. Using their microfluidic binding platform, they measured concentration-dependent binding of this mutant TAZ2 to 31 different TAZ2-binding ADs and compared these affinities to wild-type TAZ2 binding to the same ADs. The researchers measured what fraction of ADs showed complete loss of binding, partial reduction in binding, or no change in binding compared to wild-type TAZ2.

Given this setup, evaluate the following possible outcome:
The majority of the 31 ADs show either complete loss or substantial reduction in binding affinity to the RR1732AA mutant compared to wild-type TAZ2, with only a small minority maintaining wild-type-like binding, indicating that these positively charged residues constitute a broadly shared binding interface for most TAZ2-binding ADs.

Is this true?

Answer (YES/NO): YES